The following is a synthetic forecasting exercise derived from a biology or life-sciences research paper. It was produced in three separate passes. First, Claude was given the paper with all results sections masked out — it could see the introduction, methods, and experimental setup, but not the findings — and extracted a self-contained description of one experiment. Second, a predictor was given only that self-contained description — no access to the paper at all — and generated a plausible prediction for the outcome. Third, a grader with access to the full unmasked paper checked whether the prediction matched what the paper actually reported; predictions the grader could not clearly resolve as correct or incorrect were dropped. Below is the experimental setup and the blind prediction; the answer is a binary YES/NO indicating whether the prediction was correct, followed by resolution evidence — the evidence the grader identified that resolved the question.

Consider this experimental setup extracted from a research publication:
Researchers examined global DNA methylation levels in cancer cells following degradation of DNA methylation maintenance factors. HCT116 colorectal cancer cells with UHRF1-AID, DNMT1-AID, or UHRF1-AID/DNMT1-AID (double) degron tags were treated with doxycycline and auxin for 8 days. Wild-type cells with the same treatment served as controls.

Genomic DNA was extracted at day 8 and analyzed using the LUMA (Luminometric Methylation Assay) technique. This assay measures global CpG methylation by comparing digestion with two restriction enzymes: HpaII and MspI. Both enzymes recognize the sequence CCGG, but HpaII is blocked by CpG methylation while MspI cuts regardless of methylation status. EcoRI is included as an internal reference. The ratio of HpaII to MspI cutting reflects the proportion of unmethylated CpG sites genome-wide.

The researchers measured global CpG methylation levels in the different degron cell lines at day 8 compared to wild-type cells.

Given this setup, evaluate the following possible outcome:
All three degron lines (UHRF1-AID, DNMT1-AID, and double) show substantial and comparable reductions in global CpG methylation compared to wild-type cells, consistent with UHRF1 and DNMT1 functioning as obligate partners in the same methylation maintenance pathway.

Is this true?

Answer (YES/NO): NO